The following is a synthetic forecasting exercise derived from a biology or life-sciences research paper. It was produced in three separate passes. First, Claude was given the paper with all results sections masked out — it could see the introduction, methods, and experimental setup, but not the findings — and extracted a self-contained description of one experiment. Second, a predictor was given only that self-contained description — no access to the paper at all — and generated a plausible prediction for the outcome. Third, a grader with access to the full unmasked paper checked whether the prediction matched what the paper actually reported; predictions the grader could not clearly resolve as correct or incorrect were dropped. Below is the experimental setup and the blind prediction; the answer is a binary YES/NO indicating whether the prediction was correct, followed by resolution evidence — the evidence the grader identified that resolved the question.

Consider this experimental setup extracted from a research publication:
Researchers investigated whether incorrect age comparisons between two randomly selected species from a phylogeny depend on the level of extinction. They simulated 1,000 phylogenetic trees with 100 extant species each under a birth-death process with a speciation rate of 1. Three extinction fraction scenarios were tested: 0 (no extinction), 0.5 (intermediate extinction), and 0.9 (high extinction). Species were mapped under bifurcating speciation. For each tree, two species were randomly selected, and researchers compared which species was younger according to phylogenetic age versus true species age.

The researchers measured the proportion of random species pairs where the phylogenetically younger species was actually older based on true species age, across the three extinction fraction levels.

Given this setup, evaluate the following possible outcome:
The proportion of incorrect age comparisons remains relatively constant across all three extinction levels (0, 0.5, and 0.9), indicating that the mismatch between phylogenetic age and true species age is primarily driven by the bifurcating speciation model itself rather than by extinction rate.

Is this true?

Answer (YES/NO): NO